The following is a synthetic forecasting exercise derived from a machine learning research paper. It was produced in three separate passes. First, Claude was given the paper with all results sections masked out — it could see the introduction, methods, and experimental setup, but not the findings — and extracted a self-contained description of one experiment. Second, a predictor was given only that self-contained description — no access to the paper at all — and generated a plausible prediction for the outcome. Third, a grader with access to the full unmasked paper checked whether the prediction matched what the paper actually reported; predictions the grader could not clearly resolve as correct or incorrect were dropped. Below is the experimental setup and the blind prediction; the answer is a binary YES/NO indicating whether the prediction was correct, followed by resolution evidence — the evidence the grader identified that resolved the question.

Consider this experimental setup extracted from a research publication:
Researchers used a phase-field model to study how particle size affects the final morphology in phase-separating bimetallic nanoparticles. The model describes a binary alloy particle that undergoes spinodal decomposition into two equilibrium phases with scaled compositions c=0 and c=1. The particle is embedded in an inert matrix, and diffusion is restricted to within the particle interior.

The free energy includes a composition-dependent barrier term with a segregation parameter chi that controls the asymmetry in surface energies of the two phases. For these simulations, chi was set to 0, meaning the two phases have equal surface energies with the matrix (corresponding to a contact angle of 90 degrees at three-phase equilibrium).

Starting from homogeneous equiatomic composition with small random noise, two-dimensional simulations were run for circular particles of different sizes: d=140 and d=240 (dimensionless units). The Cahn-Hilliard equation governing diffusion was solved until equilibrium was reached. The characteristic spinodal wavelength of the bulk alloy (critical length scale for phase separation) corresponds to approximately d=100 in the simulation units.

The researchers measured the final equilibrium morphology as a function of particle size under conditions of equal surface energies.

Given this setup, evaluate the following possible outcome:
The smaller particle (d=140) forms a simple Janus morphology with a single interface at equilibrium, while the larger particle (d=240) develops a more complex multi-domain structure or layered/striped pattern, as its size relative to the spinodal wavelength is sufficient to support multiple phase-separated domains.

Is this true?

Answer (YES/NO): NO